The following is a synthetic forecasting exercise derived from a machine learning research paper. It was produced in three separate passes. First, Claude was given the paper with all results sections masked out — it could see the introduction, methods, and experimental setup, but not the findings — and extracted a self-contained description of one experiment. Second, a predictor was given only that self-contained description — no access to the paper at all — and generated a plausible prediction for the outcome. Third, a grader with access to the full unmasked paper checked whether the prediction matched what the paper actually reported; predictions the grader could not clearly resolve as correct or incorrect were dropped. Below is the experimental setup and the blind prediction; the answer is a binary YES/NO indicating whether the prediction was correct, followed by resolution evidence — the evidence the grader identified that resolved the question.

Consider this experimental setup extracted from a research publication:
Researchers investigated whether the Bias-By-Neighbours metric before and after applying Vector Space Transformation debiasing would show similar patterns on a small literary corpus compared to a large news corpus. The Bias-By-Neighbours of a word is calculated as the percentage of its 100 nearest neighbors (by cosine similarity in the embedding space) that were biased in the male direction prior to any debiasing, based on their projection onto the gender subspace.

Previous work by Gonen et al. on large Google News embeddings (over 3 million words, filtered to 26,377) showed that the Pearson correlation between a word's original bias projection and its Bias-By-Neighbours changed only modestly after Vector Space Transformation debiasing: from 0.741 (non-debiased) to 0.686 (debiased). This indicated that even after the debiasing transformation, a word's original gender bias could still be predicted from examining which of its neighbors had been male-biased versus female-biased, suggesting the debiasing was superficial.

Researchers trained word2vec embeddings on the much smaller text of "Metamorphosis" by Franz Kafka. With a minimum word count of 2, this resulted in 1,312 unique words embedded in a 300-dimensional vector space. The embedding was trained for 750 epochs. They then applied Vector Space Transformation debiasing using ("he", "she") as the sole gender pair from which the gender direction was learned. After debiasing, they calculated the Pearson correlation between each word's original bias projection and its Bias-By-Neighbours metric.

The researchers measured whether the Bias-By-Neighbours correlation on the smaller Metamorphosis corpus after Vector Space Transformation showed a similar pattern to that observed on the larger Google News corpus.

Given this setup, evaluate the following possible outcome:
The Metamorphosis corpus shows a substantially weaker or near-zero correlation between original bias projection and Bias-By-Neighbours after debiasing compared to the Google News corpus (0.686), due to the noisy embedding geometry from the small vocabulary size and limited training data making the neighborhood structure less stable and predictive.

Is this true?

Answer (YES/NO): NO